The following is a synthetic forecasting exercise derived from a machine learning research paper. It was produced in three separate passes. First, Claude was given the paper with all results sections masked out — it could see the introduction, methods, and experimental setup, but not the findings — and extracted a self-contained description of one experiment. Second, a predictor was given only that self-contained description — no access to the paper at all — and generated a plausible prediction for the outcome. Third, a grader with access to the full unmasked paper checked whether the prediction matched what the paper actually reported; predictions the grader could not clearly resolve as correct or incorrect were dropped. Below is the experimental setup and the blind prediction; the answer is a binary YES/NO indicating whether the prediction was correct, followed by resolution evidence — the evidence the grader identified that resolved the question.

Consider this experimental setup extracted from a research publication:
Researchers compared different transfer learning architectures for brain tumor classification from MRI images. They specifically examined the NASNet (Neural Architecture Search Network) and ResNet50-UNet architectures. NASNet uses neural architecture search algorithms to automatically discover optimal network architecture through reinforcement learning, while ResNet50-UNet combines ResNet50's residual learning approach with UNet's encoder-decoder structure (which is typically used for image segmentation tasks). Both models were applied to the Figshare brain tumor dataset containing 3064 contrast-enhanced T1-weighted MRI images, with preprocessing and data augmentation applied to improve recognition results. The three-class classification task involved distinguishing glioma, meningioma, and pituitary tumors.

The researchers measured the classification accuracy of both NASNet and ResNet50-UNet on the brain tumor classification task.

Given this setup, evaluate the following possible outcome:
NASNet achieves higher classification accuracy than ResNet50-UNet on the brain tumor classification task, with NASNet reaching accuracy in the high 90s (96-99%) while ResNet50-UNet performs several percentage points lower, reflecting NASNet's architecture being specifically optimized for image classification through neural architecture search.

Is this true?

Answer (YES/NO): NO